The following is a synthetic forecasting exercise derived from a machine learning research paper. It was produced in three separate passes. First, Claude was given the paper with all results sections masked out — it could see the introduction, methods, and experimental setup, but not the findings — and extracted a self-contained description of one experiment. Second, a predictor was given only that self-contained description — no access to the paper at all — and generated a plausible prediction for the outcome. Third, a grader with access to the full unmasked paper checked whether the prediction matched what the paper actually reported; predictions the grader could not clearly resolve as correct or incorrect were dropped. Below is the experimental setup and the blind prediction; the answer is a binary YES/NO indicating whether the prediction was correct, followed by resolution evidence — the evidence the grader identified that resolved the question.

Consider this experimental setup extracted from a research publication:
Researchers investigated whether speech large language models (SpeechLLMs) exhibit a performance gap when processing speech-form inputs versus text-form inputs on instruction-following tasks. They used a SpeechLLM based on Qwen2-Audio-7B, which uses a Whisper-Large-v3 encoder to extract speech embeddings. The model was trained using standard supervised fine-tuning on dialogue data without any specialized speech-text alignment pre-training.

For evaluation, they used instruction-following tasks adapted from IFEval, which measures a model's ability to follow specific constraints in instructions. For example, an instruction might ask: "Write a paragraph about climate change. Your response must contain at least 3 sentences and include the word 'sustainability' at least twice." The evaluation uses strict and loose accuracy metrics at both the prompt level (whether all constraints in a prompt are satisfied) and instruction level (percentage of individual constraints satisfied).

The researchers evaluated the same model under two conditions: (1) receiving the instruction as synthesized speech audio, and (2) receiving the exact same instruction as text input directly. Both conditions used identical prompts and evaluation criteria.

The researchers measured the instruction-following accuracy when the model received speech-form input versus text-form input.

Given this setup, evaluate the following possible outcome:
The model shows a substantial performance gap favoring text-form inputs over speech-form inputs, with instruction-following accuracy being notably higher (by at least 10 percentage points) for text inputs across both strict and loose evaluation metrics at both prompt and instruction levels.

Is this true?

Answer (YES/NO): YES